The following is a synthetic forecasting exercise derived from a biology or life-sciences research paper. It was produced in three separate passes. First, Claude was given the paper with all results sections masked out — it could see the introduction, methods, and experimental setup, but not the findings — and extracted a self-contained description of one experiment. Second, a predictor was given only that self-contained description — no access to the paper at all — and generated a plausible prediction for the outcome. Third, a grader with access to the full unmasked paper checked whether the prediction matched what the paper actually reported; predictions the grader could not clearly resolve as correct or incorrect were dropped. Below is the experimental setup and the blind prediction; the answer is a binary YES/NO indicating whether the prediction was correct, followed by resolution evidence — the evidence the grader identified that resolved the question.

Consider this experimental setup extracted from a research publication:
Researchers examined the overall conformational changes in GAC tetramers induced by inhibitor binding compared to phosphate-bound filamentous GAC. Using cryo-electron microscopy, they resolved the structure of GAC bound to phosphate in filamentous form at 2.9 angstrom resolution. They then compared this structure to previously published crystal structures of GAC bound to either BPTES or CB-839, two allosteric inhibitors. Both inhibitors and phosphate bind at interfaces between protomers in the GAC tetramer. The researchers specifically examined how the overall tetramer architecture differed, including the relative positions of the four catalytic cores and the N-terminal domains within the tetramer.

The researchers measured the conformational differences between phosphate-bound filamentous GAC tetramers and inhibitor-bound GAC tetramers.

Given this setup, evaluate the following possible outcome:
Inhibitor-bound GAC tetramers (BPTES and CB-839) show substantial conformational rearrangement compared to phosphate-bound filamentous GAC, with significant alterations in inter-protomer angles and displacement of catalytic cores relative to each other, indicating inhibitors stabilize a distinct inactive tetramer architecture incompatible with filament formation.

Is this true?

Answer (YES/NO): YES